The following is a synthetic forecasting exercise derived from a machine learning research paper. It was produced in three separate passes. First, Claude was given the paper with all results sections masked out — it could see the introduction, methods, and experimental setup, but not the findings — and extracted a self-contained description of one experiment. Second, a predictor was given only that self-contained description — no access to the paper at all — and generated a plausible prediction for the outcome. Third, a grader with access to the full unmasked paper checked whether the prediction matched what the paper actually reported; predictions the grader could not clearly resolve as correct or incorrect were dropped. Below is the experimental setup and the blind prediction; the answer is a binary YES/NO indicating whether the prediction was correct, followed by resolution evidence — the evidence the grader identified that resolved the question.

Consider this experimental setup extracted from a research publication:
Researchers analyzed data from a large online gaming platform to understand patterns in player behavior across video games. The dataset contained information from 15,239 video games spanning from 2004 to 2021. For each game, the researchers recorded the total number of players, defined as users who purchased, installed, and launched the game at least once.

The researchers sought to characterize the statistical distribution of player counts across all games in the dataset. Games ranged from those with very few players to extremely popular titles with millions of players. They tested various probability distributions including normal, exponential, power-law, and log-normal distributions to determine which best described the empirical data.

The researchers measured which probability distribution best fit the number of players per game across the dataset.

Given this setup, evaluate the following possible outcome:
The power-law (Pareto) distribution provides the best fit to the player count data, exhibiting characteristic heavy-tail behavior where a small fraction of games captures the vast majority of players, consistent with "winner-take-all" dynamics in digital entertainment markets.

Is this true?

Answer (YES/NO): NO